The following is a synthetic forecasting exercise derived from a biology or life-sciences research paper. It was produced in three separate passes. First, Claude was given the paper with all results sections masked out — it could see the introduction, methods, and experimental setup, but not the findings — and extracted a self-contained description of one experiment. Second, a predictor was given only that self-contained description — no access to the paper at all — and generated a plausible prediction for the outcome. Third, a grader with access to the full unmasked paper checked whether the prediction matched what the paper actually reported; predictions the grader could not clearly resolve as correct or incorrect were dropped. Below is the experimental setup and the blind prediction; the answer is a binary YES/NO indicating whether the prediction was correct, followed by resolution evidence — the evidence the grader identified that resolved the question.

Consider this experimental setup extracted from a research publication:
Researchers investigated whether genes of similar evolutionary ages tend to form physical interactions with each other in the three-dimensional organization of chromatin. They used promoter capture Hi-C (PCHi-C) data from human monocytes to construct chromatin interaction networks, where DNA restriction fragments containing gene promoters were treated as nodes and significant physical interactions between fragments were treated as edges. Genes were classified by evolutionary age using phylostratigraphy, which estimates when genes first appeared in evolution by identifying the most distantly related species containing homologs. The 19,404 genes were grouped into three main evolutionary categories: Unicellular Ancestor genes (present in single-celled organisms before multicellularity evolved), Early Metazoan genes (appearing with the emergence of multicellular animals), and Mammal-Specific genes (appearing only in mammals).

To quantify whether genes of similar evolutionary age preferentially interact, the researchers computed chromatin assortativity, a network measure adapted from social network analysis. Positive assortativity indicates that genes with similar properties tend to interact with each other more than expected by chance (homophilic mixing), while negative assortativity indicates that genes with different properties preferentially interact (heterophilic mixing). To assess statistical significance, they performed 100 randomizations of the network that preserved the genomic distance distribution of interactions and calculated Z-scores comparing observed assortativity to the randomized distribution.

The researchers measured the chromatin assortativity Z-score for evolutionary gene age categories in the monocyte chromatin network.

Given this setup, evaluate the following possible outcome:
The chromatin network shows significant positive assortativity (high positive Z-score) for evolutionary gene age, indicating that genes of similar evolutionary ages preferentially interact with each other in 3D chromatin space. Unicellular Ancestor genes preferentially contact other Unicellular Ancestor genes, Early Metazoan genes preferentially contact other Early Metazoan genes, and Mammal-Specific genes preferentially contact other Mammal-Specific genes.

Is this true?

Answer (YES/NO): NO